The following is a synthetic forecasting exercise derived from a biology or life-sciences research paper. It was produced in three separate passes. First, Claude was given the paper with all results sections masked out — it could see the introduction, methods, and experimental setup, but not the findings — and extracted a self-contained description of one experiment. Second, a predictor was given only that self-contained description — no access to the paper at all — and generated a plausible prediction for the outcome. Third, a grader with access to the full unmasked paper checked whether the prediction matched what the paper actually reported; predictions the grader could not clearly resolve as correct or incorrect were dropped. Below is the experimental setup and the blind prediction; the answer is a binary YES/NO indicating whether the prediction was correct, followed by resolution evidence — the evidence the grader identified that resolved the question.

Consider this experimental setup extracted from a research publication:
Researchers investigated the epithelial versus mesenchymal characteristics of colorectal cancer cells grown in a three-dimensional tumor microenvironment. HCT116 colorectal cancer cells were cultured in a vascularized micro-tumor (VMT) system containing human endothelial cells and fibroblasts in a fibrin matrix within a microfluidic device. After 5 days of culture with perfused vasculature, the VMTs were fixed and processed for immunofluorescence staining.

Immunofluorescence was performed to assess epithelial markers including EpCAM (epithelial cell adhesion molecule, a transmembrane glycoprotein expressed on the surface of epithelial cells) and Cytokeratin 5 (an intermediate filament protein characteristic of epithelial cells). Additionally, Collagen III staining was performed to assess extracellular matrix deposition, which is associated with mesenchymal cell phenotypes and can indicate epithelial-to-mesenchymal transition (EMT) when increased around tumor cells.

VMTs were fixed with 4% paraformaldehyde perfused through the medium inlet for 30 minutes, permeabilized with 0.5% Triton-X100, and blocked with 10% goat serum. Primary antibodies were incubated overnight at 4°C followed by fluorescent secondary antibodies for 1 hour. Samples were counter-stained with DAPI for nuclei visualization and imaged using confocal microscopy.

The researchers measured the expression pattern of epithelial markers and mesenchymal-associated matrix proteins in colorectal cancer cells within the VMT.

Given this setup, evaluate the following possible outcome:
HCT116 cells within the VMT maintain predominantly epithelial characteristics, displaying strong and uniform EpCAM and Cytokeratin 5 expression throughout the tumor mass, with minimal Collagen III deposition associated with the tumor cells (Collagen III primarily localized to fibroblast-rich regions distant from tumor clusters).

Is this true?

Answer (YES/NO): NO